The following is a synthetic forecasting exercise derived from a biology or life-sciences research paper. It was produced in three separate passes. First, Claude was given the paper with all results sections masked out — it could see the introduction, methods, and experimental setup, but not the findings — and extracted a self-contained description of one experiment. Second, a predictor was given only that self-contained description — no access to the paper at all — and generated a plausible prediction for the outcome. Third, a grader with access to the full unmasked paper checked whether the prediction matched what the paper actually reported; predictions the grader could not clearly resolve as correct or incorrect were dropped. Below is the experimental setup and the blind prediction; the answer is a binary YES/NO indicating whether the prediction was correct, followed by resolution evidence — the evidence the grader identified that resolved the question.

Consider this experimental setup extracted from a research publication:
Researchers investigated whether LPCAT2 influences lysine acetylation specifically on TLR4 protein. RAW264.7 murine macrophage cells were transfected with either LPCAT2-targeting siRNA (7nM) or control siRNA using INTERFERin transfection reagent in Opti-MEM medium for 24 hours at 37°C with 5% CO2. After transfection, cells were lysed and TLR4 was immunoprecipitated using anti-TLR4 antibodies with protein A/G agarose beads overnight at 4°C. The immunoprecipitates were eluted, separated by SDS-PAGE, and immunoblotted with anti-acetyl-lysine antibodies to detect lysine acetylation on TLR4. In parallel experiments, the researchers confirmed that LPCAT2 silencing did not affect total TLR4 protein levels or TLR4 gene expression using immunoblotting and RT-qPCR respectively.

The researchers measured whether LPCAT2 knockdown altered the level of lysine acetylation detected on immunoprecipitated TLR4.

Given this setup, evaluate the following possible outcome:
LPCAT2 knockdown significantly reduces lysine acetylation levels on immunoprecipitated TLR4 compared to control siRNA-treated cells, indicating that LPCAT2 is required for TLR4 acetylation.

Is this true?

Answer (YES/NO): YES